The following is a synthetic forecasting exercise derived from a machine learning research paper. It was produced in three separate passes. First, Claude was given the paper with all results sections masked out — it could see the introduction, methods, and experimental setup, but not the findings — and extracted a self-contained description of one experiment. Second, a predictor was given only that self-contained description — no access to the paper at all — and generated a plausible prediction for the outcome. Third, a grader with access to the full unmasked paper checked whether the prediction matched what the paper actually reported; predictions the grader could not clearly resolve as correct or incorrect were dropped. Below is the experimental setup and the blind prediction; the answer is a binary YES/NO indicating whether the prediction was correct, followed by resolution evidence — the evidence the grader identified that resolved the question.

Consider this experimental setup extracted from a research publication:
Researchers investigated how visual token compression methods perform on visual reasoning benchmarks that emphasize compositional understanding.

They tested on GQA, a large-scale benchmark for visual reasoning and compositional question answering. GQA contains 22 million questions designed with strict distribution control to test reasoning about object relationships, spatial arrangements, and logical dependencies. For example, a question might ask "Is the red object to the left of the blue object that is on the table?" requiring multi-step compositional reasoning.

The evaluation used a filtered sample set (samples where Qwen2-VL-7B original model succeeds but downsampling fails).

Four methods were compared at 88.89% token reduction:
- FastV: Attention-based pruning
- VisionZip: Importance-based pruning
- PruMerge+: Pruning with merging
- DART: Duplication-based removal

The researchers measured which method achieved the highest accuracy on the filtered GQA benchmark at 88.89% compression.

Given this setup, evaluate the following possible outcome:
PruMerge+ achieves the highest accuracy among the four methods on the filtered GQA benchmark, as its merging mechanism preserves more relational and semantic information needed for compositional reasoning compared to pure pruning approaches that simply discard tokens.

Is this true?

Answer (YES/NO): YES